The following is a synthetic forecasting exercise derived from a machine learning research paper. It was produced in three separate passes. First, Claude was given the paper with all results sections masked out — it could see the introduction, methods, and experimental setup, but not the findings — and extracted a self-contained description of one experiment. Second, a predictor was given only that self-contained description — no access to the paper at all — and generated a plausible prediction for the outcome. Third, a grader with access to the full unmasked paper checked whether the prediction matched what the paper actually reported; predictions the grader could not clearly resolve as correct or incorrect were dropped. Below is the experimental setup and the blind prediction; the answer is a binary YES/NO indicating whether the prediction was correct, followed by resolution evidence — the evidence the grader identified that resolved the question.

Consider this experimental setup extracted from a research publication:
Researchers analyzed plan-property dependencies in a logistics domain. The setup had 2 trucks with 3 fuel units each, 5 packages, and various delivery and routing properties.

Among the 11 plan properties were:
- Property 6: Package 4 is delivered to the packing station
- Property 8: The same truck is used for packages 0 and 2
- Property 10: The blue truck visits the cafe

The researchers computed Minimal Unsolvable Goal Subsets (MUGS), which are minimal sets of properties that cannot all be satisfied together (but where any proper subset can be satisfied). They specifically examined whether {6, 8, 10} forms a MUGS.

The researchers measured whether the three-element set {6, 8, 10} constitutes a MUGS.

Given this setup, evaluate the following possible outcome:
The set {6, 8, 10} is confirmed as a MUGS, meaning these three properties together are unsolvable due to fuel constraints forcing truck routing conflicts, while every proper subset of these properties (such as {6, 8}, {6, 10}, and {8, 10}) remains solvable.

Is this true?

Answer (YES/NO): YES